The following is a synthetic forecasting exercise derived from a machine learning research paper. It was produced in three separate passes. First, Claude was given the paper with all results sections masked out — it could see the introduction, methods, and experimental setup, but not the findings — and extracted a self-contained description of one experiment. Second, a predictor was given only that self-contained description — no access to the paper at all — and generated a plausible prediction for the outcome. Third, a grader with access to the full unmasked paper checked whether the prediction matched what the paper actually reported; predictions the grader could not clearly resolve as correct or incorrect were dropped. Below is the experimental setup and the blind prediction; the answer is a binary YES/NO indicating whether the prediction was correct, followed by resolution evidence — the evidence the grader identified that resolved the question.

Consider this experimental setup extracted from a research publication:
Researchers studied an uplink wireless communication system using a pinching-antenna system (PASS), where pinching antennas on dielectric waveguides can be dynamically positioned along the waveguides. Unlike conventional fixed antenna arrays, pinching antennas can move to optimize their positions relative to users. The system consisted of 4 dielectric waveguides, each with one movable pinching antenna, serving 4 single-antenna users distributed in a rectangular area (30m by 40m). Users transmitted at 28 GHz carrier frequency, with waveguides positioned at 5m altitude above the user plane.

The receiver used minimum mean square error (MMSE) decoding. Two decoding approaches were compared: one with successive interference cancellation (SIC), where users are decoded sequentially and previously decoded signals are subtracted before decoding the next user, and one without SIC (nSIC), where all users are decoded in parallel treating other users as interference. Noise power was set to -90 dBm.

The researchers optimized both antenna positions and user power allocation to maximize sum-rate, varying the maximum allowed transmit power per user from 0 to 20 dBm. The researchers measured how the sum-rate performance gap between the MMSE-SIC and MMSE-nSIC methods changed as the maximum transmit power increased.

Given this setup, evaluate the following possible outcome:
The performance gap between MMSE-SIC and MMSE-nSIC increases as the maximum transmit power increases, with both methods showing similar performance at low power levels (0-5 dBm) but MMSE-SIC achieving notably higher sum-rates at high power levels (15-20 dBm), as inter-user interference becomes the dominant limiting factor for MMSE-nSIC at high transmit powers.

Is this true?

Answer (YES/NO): NO